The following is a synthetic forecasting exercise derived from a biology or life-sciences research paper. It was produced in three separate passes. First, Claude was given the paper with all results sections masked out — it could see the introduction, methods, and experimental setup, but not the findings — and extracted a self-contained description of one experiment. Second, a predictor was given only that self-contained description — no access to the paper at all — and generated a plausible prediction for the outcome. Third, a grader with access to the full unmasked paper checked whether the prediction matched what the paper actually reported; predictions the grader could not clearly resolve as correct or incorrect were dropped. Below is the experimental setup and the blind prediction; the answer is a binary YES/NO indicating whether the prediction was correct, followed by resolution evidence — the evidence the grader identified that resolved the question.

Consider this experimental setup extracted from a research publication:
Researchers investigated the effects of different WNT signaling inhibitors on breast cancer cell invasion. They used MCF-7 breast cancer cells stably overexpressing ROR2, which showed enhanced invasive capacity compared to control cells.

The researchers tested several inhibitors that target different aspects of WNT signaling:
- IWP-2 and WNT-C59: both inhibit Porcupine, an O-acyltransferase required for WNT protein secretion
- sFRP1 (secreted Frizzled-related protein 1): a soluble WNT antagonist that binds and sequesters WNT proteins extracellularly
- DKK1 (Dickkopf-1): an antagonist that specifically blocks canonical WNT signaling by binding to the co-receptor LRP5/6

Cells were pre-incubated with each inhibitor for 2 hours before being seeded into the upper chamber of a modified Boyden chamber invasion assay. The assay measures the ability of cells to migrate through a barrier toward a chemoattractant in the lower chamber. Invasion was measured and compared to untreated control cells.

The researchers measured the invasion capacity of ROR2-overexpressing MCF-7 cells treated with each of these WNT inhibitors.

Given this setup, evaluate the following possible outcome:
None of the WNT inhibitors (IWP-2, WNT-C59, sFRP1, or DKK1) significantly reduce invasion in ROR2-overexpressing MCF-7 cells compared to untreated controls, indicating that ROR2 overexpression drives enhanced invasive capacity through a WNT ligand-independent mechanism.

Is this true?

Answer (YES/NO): NO